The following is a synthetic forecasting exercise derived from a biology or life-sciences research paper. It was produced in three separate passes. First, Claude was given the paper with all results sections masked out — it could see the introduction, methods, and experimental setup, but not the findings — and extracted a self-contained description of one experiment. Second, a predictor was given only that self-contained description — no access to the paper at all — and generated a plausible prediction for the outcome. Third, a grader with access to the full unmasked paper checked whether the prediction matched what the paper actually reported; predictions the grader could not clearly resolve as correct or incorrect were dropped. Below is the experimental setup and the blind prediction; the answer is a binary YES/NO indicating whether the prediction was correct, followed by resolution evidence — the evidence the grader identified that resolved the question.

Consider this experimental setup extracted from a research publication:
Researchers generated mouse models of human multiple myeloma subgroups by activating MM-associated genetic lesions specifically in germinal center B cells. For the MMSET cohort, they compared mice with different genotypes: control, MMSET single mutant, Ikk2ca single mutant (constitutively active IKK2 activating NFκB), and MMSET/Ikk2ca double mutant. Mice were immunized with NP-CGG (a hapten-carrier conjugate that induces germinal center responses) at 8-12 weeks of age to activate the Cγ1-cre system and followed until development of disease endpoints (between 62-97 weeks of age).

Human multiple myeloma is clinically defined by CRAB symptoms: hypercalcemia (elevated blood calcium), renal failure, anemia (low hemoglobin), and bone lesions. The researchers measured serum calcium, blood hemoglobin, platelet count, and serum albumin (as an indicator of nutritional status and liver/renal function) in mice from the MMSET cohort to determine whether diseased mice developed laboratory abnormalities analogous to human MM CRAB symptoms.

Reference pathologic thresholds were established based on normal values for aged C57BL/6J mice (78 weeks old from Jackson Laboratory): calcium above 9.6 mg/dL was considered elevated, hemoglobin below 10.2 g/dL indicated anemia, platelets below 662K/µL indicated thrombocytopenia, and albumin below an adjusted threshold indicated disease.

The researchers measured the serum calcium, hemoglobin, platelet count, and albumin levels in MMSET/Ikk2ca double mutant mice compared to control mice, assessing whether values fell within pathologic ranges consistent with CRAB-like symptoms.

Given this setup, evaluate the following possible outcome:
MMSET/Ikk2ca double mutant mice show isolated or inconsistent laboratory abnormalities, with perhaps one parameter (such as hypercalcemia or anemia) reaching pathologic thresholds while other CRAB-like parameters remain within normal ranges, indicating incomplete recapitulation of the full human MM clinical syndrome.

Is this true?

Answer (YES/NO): NO